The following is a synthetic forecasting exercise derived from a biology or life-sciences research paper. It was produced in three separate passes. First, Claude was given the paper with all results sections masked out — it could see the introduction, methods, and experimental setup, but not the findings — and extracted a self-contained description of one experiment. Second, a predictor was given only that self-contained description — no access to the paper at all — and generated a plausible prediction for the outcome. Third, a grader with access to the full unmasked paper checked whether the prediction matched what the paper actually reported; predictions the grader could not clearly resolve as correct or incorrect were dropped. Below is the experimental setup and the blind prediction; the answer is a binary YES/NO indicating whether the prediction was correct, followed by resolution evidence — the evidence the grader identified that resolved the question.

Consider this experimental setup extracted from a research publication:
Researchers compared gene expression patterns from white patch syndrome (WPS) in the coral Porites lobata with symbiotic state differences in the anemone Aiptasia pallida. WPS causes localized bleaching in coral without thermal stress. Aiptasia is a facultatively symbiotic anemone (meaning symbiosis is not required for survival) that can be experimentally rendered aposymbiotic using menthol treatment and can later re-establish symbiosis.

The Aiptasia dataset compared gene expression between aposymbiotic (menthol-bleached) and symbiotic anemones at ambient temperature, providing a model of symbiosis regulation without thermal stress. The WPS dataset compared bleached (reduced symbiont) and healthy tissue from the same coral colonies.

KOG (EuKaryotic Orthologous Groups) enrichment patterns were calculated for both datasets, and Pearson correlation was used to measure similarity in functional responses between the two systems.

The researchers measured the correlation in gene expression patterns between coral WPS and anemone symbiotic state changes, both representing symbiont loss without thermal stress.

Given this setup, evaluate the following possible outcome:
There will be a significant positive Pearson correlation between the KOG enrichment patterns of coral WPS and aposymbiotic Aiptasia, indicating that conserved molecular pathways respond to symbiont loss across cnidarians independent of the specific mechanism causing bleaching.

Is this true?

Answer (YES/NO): NO